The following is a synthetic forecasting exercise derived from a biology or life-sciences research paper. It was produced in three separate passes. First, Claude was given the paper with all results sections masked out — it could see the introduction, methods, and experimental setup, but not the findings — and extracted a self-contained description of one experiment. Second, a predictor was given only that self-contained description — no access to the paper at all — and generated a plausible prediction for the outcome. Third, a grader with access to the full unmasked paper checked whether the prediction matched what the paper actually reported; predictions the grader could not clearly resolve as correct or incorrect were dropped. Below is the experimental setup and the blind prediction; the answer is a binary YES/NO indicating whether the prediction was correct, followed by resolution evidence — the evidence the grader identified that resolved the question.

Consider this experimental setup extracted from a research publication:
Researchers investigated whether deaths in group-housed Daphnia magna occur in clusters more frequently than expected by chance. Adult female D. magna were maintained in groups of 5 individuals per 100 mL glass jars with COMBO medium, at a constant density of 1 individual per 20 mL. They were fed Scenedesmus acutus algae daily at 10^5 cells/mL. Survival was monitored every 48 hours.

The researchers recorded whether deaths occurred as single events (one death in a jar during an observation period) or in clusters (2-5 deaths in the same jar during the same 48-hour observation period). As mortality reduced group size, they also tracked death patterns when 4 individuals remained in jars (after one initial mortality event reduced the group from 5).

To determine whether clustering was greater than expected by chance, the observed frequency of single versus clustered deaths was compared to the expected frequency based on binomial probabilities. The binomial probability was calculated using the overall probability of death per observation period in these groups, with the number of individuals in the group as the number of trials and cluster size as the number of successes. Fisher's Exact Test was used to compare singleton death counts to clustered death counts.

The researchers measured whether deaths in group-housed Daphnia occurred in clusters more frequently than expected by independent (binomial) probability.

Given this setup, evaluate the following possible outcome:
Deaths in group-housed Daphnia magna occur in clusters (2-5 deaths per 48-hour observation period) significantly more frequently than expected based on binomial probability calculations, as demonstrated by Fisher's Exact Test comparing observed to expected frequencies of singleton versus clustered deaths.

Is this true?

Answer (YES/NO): YES